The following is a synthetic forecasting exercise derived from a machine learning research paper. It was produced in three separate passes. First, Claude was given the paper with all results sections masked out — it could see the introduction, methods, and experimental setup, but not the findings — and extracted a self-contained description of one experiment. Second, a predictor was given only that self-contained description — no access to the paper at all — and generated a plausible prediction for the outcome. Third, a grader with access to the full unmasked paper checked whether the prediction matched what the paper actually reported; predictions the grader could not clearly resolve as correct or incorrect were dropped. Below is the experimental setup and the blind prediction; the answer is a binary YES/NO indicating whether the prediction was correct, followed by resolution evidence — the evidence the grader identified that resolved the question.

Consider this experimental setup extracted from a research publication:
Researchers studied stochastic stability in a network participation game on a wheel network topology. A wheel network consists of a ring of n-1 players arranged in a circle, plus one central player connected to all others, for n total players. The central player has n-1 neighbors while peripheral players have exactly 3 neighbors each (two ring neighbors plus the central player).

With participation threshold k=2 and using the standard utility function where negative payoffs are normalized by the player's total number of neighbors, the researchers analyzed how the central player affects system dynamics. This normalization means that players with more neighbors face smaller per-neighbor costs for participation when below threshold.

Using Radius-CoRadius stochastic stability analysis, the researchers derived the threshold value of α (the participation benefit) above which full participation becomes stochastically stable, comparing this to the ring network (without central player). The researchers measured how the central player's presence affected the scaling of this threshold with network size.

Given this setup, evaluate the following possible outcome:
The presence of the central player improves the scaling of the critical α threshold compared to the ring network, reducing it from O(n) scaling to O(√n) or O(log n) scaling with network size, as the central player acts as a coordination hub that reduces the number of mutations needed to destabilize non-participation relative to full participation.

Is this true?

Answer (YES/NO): NO